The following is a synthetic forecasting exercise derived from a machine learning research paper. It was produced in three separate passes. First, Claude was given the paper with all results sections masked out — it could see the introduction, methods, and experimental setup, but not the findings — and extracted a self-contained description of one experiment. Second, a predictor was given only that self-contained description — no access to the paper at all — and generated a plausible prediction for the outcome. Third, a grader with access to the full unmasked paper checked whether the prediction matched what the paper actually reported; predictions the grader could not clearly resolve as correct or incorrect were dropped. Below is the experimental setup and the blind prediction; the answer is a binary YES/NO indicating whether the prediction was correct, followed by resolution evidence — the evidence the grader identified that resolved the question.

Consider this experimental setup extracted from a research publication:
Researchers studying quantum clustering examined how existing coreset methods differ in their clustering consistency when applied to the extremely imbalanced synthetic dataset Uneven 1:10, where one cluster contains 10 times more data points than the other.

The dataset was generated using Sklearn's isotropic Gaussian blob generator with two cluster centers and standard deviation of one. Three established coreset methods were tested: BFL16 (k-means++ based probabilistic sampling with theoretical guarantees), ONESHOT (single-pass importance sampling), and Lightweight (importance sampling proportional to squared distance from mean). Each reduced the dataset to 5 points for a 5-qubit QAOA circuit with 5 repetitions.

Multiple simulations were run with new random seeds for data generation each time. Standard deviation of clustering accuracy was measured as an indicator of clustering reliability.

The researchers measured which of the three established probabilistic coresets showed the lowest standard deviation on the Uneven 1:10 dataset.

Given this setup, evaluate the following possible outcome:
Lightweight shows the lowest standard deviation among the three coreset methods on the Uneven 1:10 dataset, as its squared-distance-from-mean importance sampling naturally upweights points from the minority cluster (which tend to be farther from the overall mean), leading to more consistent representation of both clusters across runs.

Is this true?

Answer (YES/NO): YES